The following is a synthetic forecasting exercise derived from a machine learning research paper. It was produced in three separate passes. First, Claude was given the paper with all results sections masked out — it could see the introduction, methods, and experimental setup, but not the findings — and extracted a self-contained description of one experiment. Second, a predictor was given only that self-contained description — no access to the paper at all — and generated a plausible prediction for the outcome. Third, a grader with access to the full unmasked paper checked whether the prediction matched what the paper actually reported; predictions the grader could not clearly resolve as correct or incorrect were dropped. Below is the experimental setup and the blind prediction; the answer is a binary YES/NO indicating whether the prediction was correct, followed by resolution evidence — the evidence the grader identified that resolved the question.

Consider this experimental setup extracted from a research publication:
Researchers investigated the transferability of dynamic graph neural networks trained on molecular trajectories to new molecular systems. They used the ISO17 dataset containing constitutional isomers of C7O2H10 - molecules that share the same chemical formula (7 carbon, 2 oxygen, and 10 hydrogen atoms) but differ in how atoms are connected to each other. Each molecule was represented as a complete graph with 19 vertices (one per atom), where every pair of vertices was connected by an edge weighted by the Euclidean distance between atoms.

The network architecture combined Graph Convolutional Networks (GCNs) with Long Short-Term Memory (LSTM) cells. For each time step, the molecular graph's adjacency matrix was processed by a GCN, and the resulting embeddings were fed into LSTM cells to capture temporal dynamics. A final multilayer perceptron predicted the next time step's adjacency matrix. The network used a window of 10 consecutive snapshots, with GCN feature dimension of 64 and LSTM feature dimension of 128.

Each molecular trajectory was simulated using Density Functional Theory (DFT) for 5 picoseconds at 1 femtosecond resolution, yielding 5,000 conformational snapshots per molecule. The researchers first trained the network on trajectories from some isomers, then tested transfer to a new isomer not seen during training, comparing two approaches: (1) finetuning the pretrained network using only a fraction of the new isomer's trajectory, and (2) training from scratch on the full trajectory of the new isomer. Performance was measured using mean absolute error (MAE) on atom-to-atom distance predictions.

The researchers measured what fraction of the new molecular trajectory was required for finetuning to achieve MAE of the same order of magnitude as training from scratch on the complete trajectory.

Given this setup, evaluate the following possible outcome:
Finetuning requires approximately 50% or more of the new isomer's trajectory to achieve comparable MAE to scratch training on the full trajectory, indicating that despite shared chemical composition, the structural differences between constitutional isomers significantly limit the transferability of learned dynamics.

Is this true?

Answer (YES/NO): NO